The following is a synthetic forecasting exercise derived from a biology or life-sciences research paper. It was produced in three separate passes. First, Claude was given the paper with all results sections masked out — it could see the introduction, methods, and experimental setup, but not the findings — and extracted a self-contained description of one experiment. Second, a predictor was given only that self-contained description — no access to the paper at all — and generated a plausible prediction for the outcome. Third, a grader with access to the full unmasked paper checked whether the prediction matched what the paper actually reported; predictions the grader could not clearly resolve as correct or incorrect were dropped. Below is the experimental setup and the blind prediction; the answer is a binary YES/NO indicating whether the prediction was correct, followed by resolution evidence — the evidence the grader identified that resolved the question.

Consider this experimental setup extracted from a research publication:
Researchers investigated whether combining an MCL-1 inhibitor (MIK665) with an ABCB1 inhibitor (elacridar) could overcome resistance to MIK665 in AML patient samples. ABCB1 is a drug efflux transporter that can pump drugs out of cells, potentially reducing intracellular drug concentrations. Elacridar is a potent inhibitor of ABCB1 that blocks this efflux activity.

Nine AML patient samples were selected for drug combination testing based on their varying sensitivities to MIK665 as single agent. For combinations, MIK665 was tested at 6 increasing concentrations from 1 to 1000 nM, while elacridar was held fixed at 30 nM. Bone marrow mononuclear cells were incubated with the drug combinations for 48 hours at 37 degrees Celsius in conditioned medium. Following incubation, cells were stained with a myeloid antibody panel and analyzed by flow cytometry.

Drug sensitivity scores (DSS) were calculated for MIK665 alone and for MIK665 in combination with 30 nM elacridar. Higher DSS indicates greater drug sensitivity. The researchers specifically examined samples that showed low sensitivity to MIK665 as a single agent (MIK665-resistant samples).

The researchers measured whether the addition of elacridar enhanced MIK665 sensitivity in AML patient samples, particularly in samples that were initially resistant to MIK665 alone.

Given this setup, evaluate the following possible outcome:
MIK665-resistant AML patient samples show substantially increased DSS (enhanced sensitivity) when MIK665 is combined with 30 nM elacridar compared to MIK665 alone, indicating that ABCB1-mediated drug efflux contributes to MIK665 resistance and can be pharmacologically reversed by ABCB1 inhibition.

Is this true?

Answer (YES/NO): NO